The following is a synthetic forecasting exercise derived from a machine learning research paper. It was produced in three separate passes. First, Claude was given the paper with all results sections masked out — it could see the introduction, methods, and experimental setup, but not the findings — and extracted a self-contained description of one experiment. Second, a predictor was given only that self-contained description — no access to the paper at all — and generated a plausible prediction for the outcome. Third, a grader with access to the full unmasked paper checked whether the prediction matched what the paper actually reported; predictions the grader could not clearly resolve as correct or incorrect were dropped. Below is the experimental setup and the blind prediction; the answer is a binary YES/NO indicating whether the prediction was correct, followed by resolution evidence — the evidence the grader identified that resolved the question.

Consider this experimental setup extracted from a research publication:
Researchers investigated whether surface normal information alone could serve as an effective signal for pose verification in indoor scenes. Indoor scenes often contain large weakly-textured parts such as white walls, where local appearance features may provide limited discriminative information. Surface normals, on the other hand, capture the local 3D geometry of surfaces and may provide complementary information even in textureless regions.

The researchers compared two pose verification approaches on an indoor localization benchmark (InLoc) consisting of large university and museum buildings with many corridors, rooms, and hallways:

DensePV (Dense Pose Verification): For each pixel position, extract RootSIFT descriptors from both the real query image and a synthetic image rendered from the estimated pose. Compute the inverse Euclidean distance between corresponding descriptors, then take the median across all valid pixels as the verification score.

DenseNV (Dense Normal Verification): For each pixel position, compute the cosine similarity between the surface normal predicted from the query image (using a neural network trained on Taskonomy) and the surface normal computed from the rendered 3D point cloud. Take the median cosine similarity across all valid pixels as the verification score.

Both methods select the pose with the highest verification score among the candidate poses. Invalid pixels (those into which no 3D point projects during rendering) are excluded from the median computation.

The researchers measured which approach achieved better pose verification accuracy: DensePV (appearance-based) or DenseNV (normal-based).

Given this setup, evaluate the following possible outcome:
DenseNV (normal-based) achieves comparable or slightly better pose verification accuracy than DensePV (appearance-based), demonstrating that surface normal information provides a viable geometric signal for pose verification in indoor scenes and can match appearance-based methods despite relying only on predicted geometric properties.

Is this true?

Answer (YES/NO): NO